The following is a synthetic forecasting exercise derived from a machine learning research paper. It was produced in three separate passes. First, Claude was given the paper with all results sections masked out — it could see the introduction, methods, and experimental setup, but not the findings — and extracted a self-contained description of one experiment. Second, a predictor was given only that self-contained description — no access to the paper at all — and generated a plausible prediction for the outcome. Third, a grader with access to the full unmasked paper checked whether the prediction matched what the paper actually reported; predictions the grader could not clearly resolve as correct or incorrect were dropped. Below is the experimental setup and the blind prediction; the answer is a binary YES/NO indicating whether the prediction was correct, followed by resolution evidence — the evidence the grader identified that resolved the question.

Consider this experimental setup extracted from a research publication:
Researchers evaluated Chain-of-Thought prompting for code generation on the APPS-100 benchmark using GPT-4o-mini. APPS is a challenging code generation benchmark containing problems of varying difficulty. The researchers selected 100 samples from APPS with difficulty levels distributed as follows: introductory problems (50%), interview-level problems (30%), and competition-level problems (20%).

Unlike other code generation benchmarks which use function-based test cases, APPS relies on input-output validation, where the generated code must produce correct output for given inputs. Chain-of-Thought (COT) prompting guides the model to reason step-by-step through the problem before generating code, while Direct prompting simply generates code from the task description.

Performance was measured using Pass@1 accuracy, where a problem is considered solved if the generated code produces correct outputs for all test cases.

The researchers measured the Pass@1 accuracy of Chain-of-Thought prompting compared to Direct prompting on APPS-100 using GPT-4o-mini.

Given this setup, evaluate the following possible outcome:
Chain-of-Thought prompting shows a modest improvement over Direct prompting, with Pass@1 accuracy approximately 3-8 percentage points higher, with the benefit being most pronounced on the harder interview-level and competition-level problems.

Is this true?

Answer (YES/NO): NO